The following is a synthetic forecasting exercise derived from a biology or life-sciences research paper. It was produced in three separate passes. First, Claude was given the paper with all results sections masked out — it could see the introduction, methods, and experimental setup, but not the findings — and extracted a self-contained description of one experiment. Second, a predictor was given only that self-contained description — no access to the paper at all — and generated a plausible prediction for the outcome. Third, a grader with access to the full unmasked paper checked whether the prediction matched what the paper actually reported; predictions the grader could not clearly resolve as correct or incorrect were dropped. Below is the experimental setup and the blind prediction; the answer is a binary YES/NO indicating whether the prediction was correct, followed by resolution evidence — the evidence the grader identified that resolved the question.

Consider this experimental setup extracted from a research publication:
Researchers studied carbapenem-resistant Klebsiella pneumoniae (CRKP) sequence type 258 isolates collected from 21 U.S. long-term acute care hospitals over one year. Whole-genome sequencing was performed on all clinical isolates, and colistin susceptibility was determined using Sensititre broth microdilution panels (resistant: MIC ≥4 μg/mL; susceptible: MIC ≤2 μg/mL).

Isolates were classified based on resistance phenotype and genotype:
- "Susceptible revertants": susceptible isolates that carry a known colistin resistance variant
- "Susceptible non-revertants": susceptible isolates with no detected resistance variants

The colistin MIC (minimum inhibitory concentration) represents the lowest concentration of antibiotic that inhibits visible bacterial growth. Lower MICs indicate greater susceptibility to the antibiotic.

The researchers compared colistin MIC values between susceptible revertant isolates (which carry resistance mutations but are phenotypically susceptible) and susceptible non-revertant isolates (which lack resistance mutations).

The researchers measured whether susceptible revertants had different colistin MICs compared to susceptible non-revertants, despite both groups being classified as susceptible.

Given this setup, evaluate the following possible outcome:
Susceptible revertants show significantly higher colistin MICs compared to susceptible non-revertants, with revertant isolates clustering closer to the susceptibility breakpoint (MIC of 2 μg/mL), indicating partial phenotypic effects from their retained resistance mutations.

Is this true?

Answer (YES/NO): NO